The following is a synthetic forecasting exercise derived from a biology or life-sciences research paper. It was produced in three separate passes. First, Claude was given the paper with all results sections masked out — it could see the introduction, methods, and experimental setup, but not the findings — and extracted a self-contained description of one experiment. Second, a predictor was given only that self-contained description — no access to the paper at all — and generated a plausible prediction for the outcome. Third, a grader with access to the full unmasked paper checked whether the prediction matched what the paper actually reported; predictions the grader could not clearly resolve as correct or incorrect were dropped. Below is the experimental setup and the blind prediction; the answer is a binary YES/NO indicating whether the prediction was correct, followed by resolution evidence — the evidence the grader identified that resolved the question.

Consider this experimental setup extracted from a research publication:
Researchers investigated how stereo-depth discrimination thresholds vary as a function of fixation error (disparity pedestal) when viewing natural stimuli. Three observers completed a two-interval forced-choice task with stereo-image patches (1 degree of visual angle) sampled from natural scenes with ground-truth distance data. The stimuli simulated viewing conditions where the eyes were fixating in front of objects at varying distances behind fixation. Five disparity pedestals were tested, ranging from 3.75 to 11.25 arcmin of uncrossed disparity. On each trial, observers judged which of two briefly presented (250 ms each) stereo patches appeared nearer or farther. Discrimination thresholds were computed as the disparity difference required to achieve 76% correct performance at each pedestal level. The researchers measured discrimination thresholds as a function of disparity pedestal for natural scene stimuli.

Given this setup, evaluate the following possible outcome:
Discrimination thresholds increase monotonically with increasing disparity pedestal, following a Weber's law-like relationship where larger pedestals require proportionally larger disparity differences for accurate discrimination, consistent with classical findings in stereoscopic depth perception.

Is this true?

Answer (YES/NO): NO